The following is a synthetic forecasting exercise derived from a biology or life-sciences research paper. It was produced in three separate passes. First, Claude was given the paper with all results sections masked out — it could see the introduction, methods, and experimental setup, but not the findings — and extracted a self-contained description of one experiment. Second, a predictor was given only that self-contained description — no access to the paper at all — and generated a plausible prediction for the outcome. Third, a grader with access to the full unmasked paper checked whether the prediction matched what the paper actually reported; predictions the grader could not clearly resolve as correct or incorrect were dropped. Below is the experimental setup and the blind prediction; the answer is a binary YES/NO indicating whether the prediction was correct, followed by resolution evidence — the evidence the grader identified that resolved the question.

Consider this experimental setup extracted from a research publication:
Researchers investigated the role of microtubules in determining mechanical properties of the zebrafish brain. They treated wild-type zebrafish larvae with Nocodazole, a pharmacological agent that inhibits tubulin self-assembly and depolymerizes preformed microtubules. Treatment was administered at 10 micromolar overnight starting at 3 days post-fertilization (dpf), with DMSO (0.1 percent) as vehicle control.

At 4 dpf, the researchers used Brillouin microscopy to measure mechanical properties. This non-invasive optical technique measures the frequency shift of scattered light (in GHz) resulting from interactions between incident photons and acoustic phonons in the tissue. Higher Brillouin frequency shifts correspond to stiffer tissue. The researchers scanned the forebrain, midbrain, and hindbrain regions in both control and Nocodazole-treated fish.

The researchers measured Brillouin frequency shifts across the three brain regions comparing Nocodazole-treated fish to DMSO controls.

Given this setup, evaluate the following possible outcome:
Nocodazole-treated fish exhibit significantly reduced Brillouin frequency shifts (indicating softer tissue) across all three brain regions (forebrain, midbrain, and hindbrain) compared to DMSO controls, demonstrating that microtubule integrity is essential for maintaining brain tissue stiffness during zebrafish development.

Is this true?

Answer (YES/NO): YES